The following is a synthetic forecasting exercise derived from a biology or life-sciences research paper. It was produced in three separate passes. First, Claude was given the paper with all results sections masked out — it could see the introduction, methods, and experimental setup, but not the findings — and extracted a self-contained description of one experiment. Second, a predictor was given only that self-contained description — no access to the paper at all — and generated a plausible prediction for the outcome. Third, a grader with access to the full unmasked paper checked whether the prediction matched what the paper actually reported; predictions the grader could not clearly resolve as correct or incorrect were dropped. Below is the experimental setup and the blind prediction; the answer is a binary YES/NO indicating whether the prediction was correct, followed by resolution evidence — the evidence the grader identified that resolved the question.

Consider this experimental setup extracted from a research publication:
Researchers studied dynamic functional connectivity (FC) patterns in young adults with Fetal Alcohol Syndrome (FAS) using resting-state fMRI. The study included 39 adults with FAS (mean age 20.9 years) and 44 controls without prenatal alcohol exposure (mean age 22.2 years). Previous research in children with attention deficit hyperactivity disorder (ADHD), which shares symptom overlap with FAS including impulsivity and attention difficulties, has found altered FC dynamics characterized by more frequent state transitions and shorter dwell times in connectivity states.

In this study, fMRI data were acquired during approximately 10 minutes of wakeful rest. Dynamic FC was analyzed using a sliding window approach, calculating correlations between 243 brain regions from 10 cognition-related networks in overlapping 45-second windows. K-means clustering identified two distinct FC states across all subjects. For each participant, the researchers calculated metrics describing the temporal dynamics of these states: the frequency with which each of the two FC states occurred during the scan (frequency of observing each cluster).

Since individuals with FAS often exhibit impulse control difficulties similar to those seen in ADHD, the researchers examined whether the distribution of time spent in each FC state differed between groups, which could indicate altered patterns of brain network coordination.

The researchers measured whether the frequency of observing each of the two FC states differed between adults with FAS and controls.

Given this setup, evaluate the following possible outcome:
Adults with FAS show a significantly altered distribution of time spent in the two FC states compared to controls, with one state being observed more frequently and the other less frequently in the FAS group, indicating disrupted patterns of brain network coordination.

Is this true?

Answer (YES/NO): NO